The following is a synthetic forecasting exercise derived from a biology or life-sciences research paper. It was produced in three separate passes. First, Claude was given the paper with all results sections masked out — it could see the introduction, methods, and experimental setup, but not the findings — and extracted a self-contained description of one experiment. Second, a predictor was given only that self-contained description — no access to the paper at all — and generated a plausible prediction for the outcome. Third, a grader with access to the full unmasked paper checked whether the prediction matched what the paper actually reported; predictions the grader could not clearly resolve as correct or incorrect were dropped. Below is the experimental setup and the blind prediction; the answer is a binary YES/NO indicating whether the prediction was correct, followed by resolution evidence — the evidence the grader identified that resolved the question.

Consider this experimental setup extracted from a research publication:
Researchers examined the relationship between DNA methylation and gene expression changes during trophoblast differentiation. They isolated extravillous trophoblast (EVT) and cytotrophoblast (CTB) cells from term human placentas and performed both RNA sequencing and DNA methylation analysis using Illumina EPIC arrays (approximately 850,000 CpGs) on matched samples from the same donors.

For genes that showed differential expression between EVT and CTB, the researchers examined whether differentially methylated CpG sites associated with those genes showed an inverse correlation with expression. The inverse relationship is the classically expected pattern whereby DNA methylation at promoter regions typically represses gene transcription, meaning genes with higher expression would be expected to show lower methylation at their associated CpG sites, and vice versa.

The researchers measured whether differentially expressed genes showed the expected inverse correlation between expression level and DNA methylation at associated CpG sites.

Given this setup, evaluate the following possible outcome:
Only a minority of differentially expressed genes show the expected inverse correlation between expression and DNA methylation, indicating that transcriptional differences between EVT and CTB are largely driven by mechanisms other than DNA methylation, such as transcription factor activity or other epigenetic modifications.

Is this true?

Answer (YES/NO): YES